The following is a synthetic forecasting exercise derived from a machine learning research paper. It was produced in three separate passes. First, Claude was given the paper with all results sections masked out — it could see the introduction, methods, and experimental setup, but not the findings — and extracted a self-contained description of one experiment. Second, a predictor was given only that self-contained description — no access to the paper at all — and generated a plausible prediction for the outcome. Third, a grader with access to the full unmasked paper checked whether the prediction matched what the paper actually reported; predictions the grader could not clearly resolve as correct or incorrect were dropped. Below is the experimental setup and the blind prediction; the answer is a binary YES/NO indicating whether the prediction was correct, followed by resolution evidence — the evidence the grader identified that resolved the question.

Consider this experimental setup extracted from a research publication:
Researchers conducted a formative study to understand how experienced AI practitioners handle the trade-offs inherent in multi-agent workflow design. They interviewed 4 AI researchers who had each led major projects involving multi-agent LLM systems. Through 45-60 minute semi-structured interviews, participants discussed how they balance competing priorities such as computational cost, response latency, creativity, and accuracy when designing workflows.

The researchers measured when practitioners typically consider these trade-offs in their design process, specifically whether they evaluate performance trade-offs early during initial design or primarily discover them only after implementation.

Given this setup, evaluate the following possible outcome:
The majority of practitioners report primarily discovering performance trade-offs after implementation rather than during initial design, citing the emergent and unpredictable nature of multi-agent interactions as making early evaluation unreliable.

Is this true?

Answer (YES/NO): NO